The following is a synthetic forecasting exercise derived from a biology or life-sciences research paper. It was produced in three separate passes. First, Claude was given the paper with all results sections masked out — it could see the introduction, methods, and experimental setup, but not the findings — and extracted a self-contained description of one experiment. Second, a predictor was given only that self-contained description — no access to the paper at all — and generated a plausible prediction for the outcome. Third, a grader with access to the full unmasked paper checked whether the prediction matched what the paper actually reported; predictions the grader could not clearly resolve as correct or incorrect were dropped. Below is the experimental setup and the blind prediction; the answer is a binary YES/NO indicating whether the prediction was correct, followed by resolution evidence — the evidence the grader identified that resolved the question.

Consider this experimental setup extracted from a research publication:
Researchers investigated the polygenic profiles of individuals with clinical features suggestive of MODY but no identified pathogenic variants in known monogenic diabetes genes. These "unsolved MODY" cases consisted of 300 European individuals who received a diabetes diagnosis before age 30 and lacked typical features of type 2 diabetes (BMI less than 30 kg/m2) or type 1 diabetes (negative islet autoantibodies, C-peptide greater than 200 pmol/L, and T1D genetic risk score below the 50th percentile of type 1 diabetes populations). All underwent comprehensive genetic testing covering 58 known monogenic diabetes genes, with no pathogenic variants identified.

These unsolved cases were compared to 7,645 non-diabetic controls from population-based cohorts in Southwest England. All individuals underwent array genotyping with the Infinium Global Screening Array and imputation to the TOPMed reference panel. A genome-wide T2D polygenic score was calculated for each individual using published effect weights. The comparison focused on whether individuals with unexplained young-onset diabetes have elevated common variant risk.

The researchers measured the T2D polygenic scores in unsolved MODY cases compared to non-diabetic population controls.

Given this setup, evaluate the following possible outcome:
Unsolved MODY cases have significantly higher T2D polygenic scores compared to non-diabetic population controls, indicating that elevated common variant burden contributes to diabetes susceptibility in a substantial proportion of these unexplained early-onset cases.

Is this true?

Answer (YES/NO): YES